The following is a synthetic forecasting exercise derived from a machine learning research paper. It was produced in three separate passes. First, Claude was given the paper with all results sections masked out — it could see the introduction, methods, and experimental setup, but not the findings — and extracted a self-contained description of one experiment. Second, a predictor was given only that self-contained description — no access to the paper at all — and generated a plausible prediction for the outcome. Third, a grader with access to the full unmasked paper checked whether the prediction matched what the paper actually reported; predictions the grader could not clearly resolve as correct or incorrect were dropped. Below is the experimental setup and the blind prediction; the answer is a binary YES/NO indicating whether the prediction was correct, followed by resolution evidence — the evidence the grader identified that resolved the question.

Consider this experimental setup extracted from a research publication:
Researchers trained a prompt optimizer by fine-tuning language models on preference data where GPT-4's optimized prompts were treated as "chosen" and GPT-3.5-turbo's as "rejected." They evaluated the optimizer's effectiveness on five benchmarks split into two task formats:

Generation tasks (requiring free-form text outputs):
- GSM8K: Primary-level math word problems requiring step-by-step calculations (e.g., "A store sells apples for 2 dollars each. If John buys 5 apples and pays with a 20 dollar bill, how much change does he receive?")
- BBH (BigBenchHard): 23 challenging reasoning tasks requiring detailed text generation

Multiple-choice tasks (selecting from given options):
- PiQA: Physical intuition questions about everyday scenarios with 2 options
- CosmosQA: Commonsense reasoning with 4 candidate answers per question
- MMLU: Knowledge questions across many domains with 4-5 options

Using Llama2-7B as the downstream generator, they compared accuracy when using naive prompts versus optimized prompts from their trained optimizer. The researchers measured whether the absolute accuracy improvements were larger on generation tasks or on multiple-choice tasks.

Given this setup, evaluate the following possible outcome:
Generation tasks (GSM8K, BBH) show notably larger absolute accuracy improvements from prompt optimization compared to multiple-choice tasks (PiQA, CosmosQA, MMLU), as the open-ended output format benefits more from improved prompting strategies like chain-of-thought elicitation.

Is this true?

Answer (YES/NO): NO